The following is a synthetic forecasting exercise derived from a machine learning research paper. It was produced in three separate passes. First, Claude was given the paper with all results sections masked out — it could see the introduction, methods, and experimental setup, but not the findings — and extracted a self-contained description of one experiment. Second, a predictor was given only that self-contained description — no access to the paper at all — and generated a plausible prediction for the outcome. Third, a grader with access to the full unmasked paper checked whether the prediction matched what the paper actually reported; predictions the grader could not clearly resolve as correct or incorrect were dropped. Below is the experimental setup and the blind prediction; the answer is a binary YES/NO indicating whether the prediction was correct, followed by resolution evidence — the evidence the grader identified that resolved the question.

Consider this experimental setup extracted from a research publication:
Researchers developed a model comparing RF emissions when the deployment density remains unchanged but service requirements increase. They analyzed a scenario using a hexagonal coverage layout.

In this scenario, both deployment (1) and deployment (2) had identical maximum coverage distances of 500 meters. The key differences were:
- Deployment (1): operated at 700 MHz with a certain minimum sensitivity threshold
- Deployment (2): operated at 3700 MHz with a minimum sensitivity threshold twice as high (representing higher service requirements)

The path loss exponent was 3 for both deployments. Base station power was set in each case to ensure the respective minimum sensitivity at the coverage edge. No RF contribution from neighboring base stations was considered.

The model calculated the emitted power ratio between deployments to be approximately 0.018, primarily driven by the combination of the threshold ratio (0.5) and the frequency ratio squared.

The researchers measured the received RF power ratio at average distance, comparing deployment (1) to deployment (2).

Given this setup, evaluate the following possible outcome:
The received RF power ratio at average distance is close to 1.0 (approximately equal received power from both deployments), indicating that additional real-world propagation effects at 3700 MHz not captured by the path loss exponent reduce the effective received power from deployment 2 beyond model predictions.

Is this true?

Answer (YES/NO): NO